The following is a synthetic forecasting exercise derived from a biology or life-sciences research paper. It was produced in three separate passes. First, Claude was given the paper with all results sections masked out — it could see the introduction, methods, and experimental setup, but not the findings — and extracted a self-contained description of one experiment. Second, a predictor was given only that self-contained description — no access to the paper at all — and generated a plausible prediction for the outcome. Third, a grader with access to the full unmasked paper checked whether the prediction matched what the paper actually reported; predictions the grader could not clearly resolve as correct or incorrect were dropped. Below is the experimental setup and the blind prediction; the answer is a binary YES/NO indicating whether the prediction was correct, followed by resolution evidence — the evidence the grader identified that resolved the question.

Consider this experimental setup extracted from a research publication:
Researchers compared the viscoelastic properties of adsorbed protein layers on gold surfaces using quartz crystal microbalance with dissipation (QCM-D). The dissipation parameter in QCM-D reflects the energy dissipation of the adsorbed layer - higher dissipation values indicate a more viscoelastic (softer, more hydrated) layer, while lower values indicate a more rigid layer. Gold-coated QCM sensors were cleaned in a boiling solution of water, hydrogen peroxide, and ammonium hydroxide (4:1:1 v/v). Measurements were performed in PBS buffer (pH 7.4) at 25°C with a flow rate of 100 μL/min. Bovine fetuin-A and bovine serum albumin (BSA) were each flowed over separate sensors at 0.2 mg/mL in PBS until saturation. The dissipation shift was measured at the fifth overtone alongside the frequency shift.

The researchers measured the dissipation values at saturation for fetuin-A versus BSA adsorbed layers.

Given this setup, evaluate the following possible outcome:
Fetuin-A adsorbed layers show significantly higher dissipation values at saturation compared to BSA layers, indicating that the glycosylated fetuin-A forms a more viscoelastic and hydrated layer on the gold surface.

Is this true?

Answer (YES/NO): YES